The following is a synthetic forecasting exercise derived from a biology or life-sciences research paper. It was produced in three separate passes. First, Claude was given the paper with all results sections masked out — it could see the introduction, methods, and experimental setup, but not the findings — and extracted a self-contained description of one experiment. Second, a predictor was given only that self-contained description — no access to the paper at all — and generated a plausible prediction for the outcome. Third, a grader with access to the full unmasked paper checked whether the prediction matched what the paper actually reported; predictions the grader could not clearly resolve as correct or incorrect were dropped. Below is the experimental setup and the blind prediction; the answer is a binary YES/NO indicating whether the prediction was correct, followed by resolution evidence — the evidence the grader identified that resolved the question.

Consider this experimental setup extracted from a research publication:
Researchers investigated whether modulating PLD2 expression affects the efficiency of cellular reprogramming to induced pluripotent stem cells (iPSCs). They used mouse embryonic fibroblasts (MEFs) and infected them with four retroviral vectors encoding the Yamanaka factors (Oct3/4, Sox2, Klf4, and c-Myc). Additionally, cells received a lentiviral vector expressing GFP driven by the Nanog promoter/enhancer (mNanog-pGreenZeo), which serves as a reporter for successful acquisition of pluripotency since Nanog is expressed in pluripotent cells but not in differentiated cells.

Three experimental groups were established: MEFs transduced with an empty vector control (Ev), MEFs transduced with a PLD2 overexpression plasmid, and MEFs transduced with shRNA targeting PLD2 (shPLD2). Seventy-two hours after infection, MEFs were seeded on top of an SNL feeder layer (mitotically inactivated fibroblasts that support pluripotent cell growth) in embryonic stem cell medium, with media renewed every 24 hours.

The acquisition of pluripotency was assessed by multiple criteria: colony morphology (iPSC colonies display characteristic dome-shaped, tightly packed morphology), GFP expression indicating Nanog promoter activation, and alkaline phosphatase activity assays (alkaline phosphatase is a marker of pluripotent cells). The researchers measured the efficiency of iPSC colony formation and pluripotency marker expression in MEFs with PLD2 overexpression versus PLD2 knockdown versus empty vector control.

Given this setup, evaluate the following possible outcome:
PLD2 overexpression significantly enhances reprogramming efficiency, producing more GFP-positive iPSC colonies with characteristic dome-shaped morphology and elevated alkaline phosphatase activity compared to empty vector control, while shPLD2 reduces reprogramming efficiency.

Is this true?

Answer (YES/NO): YES